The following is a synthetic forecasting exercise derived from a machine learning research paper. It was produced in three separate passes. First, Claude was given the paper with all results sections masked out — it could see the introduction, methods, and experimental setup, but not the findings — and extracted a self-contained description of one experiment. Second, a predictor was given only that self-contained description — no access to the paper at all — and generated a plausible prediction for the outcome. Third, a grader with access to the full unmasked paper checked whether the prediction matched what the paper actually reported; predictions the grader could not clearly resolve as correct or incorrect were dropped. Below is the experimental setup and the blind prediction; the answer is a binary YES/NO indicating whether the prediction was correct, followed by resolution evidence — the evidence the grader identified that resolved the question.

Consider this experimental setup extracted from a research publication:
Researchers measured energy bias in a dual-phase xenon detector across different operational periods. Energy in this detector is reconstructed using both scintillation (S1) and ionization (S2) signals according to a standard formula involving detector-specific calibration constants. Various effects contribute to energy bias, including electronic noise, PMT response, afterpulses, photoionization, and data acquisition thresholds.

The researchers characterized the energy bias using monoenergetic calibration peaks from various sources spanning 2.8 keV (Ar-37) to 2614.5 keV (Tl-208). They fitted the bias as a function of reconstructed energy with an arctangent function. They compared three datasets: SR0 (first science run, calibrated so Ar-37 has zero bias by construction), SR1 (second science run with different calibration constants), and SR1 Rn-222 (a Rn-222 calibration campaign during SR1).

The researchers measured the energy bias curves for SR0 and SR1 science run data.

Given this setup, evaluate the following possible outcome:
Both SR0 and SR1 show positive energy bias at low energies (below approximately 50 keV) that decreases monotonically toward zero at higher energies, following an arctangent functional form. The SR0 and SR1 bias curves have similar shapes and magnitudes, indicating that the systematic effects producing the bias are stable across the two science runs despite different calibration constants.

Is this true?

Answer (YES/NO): NO